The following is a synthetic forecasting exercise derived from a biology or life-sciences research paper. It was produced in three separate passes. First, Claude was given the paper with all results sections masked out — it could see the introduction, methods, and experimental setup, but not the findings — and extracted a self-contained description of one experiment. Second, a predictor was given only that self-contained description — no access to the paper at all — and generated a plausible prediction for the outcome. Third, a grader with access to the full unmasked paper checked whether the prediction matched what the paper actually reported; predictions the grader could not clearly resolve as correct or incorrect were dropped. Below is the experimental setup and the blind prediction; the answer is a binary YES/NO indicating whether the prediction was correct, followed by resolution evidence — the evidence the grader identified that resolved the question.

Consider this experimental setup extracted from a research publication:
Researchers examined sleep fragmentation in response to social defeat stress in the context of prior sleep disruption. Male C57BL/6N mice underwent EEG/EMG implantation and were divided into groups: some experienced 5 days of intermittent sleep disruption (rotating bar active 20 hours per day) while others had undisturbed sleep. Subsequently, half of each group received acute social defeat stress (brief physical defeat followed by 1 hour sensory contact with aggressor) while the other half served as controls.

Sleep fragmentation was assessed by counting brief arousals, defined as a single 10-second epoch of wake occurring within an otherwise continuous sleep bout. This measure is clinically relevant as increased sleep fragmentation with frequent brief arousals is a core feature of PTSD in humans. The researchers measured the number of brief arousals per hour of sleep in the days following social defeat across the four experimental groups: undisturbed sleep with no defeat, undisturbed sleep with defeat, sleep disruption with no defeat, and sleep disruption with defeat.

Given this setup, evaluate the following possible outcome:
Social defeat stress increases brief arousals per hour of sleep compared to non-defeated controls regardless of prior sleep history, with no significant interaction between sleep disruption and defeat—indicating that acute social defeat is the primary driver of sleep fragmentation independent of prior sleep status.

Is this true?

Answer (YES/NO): NO